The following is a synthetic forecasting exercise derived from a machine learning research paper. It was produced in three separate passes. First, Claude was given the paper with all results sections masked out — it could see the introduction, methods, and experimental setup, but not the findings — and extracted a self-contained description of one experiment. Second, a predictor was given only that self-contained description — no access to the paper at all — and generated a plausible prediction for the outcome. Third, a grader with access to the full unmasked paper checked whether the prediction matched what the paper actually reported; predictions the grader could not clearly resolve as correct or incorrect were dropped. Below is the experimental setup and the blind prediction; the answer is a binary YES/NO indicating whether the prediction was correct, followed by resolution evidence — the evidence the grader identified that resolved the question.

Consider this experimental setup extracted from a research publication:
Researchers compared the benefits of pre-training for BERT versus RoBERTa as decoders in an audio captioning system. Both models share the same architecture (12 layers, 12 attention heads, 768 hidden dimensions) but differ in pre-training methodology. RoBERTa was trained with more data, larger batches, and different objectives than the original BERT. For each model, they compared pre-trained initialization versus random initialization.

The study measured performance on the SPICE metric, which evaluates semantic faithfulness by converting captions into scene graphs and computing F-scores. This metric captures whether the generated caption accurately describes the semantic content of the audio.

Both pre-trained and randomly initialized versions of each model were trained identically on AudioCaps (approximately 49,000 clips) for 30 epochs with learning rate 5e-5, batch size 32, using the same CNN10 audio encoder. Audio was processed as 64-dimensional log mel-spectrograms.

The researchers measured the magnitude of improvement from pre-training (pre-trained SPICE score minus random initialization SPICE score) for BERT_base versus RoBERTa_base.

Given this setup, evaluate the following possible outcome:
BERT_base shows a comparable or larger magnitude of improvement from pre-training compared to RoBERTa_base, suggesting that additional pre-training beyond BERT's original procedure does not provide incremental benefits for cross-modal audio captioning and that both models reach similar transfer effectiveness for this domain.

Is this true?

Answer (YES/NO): YES